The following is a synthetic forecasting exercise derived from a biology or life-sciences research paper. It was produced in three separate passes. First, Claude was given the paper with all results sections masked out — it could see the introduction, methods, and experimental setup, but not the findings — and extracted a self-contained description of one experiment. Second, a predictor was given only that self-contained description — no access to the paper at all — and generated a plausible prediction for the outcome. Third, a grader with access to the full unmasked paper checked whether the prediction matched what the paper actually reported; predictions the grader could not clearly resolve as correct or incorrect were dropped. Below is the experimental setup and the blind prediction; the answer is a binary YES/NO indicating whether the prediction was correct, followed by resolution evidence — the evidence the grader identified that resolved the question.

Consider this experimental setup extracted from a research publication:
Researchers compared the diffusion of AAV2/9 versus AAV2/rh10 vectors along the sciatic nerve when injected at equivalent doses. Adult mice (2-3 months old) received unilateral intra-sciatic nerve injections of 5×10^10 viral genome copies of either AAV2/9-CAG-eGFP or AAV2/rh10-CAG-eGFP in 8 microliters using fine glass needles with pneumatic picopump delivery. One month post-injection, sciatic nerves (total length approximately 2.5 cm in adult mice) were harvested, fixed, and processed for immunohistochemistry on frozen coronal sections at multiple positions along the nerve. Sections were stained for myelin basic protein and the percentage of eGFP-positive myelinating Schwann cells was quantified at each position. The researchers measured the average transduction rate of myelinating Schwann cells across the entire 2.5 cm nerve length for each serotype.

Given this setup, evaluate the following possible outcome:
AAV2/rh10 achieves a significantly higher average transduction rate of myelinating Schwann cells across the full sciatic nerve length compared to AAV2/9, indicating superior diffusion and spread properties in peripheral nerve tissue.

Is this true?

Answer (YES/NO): NO